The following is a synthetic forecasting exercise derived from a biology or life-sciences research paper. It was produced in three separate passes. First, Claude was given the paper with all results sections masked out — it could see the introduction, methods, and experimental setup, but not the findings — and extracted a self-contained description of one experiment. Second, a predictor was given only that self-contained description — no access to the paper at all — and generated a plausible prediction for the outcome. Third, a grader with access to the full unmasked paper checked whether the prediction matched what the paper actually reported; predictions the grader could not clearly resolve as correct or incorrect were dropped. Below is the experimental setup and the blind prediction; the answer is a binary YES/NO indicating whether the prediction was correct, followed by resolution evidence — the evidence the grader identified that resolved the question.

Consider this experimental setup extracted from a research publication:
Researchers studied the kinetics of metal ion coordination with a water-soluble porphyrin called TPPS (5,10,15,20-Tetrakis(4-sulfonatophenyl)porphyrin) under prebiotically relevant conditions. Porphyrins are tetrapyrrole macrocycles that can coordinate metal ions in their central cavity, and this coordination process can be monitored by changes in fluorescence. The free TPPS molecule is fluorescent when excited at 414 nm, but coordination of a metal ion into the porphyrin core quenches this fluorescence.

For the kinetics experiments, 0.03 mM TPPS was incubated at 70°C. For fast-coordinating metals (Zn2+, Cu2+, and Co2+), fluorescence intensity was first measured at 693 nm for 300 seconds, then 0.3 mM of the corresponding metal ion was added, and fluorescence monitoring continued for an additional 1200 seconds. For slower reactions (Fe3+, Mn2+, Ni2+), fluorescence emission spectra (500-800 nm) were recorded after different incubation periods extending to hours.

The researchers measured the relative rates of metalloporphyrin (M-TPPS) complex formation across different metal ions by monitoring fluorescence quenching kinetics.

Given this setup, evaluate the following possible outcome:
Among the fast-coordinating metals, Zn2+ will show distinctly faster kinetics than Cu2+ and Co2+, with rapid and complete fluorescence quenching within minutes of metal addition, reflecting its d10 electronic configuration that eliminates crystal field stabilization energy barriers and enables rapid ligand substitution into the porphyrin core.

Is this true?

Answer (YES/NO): NO